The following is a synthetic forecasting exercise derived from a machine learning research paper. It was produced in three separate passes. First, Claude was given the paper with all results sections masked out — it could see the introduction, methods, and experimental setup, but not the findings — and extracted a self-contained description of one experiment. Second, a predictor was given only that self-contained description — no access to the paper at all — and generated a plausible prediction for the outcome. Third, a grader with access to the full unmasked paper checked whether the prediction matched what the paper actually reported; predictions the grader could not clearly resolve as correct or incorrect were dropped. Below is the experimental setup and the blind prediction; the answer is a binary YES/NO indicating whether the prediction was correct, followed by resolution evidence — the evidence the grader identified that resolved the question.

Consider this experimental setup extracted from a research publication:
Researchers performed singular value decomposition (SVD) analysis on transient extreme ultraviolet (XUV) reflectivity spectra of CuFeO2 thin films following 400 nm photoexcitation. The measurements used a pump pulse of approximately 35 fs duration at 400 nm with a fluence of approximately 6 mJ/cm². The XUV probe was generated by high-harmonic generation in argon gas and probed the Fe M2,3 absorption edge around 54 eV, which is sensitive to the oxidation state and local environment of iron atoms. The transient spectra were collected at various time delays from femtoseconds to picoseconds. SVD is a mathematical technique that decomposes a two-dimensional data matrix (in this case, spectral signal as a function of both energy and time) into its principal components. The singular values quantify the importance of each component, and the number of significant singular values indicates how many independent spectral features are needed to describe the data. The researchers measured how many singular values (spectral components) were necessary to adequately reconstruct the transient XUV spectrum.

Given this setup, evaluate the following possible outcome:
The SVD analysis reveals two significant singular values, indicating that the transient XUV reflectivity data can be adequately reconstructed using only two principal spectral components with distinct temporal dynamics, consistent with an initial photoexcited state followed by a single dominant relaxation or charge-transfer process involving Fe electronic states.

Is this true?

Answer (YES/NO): NO